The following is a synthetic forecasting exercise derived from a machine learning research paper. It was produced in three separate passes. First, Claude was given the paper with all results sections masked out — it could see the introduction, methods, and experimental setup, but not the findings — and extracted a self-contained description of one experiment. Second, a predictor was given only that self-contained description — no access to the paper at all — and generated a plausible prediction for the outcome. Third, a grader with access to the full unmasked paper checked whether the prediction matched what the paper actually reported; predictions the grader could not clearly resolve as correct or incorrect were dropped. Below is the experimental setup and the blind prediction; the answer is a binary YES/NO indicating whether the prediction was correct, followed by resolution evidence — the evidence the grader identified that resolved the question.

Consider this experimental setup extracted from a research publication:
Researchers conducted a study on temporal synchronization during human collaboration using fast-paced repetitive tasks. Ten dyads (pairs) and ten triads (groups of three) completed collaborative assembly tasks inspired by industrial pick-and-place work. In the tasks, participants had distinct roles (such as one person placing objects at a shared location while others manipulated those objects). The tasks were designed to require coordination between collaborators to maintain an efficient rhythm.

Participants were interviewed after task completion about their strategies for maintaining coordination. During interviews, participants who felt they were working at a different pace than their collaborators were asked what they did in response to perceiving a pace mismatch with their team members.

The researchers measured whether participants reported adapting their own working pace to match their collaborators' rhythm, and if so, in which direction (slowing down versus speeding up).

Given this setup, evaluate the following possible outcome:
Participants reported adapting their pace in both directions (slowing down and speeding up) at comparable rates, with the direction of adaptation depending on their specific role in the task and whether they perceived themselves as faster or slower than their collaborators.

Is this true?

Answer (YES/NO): NO